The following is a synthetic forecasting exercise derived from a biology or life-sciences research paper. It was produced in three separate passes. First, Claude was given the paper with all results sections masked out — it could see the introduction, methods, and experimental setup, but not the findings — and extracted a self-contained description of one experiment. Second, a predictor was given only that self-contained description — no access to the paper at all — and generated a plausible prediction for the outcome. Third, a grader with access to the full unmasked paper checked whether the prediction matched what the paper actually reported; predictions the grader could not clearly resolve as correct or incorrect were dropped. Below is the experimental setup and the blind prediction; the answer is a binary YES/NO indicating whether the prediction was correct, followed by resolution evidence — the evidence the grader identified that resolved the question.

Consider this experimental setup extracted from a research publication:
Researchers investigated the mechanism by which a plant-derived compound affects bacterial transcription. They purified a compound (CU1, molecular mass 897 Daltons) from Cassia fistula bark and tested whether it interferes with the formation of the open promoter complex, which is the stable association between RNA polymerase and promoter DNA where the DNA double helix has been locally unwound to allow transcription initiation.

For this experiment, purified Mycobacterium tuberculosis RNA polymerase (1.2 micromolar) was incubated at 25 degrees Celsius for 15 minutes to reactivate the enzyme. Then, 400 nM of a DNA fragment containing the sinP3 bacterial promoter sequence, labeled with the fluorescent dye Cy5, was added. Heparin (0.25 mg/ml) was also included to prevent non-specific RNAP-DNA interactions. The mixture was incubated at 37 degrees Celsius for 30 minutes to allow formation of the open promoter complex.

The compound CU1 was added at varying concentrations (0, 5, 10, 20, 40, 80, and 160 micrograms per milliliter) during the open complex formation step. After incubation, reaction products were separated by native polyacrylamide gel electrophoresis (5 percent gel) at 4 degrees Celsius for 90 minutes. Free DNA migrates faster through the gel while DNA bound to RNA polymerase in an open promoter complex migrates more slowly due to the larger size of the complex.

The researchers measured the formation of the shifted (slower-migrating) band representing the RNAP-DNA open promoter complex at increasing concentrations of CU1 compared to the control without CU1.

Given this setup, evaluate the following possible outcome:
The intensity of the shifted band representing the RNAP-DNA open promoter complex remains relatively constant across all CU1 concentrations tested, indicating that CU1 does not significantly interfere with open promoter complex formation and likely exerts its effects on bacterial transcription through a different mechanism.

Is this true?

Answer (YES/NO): NO